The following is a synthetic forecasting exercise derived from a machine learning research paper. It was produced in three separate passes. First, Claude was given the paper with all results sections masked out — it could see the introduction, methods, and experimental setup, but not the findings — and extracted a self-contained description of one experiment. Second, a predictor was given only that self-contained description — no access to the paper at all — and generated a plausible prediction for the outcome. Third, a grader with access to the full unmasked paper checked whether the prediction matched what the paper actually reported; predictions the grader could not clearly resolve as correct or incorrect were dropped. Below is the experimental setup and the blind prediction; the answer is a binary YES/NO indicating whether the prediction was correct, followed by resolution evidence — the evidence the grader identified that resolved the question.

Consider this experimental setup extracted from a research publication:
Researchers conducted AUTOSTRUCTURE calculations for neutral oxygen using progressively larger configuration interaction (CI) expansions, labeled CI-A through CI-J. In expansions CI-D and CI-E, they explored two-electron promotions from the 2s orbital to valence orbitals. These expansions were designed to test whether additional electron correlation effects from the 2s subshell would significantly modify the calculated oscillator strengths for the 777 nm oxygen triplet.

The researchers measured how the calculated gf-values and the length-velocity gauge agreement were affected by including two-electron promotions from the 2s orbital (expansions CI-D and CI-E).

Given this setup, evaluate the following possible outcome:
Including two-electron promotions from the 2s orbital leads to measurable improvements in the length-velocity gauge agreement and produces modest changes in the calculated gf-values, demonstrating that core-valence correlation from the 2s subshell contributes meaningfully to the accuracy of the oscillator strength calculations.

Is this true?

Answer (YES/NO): NO